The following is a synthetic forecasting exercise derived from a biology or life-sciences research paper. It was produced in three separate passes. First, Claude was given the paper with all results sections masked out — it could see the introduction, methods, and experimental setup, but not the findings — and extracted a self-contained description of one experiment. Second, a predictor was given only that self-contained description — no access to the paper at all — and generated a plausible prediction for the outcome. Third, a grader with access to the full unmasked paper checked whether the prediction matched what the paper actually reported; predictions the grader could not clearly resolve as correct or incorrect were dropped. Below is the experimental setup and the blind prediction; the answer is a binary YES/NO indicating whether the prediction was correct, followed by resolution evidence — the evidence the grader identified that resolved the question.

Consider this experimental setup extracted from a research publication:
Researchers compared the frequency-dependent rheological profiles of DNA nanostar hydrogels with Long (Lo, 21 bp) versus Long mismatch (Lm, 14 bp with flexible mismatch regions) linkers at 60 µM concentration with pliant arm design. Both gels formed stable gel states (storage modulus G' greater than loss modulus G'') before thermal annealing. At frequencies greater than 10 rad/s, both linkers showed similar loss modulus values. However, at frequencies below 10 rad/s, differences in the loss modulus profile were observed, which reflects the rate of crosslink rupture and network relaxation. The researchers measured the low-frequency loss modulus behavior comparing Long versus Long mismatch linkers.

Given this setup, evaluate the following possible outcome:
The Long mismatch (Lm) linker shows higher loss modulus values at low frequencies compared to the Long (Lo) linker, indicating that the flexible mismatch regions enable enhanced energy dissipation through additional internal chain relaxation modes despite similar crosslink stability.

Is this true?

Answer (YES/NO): NO